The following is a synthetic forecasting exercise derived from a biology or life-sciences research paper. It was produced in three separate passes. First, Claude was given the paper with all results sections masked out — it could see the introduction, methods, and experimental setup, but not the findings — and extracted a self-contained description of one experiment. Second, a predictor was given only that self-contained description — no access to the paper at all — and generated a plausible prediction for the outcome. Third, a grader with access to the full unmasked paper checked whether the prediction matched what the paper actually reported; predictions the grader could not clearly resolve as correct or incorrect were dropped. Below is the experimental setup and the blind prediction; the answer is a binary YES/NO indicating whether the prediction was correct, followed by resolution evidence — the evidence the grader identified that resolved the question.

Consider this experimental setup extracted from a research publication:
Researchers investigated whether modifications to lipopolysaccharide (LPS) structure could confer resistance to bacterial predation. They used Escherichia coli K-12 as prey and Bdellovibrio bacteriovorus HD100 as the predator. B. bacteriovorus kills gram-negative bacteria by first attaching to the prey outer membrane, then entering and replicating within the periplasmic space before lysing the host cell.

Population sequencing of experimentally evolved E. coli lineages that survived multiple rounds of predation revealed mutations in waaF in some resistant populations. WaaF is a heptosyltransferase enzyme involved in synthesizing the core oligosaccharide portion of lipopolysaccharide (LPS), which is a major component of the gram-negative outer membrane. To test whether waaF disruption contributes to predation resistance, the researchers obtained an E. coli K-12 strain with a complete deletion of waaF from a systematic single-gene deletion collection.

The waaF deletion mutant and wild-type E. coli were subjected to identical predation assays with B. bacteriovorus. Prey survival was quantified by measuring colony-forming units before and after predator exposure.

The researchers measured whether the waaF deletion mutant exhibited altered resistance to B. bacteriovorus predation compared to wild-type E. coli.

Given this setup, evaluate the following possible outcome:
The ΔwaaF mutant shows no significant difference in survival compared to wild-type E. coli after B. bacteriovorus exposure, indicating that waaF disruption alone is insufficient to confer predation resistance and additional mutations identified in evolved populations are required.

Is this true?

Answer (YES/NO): NO